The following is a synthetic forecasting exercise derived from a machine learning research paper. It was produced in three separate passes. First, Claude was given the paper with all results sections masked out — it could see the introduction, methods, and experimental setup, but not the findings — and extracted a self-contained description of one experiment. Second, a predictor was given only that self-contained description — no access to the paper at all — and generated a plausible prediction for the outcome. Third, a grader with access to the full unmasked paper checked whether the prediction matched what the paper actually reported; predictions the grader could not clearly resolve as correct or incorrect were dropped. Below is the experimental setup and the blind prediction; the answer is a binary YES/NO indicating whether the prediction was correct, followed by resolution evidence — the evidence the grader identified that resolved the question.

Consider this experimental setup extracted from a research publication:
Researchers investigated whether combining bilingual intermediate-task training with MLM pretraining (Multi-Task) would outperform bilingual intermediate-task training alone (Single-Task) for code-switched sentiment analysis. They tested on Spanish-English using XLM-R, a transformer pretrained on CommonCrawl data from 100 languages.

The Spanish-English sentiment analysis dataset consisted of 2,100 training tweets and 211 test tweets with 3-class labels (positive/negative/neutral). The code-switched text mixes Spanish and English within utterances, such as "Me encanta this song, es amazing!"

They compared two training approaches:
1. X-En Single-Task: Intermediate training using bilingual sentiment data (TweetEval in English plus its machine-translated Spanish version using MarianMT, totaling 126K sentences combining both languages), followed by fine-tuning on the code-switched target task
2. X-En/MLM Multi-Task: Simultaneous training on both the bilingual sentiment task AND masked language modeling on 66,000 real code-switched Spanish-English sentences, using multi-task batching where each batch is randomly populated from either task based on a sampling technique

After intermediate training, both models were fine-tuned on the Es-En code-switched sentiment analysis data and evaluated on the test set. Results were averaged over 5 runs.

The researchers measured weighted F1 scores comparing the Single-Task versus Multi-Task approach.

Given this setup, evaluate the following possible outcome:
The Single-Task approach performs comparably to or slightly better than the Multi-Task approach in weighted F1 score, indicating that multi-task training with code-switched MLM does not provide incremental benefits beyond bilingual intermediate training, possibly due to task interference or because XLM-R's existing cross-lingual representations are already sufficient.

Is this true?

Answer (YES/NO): NO